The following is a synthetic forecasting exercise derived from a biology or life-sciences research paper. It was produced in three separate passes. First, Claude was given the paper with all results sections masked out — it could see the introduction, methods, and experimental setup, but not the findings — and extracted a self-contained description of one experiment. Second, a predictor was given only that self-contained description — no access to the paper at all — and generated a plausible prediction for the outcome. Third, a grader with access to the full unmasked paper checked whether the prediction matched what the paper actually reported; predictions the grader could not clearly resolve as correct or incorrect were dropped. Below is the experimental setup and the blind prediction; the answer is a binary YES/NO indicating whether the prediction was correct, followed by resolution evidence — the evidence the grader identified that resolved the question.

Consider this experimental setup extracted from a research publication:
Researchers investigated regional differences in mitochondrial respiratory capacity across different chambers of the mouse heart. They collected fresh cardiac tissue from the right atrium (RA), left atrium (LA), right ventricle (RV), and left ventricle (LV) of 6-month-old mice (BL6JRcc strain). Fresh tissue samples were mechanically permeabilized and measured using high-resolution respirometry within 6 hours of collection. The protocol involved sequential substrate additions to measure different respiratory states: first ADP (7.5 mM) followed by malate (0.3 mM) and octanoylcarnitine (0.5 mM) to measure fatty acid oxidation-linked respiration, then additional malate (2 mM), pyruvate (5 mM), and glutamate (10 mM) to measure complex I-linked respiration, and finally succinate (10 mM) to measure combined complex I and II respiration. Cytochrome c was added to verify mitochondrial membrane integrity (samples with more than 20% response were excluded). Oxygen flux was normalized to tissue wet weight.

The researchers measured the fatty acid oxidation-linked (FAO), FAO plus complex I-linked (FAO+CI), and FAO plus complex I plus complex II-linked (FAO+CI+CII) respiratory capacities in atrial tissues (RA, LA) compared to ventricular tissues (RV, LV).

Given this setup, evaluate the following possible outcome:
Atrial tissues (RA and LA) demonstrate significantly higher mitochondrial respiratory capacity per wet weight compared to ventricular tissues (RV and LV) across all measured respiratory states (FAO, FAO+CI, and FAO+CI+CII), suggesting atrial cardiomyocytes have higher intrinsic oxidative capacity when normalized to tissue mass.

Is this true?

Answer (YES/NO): NO